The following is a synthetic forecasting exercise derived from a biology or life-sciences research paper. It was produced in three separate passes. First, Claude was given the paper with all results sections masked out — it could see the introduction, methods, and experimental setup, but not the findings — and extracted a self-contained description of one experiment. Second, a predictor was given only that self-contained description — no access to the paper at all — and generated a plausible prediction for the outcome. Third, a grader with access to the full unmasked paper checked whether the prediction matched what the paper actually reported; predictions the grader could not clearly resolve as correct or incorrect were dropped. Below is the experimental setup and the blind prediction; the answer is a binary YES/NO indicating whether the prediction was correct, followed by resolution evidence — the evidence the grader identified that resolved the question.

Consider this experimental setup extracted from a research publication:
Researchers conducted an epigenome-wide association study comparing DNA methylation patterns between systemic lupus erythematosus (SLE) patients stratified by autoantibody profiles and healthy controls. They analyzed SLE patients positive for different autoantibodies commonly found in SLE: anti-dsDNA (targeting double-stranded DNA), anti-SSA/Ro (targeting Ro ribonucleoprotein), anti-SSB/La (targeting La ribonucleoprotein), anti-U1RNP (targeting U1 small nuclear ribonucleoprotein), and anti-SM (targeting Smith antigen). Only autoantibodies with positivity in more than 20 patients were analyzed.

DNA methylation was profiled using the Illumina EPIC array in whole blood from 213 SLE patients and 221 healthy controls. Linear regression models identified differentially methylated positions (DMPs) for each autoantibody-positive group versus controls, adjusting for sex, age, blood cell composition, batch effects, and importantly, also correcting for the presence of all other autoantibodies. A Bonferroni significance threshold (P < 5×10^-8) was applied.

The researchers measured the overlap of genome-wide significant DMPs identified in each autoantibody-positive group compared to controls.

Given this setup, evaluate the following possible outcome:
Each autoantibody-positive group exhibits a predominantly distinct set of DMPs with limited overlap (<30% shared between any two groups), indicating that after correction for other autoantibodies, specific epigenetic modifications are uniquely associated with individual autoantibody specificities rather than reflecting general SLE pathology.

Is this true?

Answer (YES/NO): NO